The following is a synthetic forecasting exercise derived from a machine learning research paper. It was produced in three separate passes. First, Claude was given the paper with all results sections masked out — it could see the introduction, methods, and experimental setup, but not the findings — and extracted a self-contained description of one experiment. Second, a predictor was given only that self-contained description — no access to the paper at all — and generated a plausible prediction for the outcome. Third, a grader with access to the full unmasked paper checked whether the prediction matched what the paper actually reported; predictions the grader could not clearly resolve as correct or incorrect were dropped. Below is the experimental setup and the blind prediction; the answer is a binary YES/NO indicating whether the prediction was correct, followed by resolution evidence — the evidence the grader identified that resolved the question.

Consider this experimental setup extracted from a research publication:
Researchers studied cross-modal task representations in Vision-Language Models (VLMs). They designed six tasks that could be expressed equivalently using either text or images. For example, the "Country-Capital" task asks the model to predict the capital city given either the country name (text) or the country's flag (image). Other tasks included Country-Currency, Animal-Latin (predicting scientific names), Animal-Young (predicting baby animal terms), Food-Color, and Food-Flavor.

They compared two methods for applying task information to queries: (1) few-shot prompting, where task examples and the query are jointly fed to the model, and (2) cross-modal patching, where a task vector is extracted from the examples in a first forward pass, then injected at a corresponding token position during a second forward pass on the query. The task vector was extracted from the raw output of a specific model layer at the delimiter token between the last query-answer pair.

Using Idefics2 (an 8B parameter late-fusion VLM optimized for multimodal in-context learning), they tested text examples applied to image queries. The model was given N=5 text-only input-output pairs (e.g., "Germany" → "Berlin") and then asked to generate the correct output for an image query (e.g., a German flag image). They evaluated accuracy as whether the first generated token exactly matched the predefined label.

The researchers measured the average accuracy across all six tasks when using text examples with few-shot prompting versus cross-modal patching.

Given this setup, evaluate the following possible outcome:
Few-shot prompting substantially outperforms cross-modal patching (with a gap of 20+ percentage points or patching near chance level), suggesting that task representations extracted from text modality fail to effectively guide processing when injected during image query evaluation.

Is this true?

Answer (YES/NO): NO